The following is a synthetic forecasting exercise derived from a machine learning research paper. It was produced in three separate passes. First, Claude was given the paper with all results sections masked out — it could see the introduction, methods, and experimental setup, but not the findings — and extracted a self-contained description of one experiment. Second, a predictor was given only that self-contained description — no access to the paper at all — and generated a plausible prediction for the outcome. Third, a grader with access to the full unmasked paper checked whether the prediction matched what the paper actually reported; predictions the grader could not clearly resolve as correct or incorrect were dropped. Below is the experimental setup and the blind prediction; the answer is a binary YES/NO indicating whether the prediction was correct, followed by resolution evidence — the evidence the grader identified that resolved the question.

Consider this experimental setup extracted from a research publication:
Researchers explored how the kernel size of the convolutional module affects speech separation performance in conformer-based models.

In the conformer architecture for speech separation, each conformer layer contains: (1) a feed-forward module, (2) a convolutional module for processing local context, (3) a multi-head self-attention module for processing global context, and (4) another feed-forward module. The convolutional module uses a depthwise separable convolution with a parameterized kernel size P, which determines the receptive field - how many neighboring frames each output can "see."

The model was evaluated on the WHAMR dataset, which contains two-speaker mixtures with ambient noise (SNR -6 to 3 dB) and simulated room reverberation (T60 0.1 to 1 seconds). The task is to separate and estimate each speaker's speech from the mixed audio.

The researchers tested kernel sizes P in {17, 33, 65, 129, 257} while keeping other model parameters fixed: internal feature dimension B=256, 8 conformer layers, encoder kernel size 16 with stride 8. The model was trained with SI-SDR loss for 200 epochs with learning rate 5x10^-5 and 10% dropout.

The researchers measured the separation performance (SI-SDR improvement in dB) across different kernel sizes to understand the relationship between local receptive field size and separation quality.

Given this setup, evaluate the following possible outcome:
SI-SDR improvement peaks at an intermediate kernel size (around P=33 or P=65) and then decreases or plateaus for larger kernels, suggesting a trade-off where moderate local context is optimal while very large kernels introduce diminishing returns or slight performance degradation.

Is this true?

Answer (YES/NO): YES